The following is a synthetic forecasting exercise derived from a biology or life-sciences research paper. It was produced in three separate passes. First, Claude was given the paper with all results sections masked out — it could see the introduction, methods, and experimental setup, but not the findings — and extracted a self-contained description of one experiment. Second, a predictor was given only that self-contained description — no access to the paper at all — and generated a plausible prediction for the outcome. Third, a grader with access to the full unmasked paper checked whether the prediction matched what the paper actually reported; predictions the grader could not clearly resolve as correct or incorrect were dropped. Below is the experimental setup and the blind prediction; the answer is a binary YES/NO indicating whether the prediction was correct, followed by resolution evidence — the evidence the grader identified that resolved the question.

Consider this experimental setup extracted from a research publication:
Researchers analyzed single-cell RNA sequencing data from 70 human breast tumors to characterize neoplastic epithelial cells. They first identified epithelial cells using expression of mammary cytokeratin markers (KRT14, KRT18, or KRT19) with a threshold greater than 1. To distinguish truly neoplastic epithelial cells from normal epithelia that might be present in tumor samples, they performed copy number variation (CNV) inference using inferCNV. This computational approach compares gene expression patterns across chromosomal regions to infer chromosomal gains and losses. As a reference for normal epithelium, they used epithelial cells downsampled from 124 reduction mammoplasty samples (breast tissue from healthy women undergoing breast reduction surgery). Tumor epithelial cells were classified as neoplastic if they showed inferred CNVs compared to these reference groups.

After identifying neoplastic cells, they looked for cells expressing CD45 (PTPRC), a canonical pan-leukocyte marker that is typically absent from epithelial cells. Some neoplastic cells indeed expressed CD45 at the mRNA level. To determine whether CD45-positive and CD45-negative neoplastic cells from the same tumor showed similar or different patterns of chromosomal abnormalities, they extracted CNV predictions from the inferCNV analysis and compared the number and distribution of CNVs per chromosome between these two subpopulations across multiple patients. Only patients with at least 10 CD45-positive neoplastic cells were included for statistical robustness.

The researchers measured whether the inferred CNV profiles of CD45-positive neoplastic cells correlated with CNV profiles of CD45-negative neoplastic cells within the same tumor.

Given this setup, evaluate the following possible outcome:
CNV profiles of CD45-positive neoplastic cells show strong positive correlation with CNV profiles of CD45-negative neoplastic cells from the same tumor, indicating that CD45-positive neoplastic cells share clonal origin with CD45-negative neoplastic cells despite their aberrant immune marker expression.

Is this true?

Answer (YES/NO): YES